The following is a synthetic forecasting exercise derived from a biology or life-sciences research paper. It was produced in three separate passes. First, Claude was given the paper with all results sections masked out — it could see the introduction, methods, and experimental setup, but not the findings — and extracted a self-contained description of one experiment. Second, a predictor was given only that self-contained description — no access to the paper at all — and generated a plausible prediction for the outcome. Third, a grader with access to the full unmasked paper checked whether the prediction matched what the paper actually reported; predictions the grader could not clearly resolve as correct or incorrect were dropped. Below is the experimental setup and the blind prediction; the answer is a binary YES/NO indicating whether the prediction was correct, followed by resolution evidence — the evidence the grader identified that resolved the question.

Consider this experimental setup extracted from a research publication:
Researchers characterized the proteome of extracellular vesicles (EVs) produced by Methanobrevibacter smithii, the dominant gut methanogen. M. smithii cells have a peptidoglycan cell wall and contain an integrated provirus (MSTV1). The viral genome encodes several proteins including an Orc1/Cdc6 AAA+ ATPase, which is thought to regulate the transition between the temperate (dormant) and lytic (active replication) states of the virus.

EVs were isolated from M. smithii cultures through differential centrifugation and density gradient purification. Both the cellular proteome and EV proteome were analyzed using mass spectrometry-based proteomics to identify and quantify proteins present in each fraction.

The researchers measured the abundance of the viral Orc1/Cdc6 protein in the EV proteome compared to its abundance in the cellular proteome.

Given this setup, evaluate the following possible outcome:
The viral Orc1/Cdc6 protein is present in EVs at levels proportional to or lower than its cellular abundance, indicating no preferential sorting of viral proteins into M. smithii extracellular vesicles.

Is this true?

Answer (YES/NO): NO